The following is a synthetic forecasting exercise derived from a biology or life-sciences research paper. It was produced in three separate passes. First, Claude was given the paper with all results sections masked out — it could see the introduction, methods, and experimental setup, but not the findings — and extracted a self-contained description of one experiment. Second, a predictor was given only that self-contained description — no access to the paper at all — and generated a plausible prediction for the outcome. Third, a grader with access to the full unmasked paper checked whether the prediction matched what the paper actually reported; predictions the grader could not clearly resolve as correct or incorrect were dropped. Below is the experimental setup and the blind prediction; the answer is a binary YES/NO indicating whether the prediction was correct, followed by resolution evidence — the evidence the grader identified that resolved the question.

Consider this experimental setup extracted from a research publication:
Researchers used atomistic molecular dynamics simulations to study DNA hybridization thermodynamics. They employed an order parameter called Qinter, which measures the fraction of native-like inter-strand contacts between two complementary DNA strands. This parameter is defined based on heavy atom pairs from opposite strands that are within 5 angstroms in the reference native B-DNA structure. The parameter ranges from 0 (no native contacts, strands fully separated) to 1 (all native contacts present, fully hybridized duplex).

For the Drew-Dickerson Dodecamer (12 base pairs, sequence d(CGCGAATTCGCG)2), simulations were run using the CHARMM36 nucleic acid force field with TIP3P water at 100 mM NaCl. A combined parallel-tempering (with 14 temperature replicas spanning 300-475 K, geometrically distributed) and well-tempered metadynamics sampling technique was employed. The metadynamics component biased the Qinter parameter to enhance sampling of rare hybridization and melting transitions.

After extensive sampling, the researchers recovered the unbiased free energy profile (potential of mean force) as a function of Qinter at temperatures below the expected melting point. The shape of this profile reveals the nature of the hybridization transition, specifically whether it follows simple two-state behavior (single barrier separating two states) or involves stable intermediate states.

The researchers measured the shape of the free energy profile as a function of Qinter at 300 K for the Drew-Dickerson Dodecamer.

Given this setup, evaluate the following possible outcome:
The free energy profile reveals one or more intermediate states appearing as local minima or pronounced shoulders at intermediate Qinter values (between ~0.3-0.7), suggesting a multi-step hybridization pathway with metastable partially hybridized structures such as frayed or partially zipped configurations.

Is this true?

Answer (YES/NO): NO